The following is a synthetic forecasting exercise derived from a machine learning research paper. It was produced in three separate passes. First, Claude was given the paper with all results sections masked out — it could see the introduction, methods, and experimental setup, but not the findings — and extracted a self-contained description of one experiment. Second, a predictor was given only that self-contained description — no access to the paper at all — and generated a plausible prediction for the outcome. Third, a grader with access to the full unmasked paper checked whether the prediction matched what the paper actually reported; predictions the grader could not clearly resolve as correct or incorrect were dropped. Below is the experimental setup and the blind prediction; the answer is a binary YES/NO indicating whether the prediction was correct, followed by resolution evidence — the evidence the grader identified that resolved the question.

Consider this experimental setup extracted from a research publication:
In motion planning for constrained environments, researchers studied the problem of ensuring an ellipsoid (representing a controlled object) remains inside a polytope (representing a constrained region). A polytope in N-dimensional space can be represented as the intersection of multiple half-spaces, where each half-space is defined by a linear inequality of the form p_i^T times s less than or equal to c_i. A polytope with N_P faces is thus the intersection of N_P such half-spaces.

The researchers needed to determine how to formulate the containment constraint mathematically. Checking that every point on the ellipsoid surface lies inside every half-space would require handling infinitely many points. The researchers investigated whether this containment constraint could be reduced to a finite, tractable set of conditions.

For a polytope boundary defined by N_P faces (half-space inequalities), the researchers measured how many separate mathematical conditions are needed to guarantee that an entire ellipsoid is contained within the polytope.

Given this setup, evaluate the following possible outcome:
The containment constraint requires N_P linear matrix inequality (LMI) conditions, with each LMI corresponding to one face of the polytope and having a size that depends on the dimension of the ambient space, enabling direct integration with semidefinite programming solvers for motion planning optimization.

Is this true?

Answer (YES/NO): NO